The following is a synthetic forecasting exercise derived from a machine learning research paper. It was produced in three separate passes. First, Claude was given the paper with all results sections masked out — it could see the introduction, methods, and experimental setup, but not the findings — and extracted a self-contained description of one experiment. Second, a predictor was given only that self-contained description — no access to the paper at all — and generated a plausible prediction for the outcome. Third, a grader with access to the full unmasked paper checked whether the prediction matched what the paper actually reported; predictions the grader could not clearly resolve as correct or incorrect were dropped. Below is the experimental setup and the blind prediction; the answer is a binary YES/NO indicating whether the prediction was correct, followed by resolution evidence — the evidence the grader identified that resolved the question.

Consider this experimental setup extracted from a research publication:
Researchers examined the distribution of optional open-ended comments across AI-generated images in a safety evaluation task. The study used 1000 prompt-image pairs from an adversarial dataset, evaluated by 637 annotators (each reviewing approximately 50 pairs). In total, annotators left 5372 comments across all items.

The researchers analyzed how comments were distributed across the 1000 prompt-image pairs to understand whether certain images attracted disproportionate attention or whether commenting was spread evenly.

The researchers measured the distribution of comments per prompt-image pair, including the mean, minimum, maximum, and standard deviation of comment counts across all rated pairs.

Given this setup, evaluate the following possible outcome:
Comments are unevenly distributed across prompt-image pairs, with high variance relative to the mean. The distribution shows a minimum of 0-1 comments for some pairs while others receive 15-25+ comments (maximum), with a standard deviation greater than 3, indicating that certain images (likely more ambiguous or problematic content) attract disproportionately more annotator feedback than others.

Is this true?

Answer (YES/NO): NO